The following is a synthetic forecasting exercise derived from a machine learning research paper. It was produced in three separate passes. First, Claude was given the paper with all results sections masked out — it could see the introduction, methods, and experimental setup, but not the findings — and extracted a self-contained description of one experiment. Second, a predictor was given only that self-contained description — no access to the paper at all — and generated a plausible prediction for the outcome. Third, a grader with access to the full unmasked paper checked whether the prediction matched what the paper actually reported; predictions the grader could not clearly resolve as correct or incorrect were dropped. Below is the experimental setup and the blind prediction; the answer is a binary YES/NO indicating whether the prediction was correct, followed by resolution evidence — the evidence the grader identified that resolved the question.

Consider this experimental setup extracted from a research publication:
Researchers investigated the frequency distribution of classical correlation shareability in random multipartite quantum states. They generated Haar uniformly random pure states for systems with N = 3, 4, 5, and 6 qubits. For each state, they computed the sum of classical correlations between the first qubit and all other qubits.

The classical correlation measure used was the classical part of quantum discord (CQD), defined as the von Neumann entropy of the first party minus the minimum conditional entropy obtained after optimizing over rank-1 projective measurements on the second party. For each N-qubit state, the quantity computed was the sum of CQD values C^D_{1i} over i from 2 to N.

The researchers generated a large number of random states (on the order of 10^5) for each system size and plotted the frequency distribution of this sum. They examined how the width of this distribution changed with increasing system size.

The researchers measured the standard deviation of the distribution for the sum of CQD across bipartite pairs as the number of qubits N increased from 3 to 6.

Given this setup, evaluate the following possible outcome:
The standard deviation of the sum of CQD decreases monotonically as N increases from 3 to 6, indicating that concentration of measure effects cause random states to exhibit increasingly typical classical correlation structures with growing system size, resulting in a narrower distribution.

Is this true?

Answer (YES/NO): YES